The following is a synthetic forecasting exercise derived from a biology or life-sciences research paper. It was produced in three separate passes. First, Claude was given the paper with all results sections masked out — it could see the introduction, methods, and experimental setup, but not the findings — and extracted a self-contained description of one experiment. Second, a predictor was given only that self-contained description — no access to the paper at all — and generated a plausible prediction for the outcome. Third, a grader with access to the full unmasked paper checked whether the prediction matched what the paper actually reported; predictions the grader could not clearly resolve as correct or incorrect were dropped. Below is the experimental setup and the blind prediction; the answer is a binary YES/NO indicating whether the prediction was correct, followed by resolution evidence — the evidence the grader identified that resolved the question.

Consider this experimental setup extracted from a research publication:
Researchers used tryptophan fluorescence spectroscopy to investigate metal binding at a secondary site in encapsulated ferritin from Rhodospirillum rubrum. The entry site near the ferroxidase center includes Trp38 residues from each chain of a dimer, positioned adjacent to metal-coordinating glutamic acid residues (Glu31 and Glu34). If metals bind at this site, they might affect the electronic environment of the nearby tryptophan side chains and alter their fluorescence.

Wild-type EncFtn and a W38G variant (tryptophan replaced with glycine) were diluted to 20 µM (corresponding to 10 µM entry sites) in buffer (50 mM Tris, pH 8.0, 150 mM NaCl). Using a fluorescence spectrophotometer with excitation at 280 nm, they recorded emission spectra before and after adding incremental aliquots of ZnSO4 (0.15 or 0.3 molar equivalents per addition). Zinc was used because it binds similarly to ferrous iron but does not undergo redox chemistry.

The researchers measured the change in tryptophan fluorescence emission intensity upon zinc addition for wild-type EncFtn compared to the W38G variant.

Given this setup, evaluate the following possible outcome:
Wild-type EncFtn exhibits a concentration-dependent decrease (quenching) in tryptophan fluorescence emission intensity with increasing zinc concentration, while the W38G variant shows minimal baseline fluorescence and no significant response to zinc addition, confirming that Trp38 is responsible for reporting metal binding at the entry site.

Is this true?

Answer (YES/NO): NO